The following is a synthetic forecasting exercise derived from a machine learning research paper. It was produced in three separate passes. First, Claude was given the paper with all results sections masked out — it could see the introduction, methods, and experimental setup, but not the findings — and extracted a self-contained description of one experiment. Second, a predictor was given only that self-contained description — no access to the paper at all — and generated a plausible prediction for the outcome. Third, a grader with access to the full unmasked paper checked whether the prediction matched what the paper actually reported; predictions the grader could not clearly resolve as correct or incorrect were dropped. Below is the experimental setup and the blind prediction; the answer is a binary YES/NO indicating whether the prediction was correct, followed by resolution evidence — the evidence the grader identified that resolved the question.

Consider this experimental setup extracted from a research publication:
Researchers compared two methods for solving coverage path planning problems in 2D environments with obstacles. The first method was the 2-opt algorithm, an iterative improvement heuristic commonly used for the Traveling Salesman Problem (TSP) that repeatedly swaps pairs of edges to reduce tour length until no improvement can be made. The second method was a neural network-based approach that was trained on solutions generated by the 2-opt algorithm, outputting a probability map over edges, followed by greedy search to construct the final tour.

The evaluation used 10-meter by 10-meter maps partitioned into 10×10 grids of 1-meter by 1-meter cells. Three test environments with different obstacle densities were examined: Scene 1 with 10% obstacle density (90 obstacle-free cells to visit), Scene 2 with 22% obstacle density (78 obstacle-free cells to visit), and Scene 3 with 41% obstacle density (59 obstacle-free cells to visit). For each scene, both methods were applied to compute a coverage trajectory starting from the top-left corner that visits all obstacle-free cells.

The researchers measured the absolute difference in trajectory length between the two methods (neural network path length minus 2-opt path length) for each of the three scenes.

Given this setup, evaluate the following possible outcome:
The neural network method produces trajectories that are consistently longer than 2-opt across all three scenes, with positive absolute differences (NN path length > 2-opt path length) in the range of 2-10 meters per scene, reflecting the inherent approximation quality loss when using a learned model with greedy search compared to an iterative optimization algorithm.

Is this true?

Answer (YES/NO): NO